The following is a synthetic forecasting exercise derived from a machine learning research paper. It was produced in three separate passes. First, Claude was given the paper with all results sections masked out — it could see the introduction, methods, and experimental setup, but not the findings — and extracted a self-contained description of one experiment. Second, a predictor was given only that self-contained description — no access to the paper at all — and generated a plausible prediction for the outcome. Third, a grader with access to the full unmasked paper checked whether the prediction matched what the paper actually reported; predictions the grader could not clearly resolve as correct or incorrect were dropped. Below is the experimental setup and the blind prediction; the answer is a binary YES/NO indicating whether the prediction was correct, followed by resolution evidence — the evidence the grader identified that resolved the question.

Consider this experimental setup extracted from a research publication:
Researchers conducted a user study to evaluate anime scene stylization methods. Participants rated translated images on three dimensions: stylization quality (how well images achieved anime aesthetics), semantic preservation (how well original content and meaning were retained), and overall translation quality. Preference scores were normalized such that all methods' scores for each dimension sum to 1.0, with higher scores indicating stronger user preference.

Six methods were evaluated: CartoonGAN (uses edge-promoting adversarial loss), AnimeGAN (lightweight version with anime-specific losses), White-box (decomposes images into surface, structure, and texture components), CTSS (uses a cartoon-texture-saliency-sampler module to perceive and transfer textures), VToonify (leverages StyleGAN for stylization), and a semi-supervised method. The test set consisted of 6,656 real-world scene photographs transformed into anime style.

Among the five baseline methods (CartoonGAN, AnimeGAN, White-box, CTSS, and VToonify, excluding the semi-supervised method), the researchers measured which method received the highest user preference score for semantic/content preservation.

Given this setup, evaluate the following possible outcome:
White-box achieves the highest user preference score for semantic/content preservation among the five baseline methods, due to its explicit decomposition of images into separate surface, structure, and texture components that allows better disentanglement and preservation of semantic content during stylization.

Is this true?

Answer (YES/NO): NO